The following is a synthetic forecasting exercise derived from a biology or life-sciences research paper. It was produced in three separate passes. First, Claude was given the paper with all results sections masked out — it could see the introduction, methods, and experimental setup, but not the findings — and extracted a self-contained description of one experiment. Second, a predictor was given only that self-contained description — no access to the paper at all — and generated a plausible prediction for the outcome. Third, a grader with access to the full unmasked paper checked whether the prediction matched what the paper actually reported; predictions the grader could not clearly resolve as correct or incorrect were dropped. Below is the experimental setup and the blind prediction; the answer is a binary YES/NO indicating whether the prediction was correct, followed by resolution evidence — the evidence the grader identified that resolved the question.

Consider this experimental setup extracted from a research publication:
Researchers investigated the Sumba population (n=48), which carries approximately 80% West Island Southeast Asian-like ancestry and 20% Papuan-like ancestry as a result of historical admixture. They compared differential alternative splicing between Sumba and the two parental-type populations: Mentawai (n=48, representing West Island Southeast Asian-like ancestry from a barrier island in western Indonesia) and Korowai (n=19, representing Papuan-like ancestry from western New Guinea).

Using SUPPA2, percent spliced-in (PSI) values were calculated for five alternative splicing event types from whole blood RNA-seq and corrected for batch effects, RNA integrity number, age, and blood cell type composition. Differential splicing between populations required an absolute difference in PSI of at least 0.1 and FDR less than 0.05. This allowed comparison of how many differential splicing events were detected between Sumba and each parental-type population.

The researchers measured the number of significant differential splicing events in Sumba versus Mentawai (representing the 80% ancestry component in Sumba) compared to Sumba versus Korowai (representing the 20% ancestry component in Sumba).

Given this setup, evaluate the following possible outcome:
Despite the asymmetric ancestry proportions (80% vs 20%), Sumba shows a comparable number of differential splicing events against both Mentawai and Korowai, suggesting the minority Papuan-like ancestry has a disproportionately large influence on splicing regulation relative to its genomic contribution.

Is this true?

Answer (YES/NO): NO